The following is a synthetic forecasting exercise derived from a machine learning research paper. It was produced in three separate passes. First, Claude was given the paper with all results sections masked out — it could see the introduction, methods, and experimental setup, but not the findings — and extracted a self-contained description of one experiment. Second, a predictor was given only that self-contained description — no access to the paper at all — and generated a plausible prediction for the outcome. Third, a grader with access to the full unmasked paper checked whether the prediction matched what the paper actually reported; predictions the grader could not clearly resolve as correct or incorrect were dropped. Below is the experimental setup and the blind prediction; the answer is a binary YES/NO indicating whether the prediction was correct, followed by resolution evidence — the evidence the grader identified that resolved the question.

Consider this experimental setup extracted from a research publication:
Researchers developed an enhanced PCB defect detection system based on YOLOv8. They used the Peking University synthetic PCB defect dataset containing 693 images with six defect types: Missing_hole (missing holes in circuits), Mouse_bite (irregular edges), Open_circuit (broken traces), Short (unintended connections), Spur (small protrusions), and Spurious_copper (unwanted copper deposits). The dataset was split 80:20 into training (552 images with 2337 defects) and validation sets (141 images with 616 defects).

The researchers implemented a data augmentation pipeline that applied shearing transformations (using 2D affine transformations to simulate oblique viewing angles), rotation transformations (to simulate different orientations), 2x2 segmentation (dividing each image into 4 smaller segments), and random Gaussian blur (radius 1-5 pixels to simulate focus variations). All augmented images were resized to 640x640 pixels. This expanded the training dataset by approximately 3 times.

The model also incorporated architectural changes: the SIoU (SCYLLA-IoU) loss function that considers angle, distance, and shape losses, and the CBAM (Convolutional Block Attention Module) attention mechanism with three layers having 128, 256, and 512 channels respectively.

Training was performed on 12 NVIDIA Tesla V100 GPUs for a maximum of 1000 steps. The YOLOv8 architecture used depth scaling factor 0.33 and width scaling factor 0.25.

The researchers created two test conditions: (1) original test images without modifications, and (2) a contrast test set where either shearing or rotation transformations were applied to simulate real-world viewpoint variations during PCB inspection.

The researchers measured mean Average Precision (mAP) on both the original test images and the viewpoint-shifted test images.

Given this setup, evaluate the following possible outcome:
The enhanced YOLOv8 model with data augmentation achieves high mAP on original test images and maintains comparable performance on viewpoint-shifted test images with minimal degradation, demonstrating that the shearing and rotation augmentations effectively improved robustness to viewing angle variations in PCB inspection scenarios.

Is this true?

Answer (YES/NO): YES